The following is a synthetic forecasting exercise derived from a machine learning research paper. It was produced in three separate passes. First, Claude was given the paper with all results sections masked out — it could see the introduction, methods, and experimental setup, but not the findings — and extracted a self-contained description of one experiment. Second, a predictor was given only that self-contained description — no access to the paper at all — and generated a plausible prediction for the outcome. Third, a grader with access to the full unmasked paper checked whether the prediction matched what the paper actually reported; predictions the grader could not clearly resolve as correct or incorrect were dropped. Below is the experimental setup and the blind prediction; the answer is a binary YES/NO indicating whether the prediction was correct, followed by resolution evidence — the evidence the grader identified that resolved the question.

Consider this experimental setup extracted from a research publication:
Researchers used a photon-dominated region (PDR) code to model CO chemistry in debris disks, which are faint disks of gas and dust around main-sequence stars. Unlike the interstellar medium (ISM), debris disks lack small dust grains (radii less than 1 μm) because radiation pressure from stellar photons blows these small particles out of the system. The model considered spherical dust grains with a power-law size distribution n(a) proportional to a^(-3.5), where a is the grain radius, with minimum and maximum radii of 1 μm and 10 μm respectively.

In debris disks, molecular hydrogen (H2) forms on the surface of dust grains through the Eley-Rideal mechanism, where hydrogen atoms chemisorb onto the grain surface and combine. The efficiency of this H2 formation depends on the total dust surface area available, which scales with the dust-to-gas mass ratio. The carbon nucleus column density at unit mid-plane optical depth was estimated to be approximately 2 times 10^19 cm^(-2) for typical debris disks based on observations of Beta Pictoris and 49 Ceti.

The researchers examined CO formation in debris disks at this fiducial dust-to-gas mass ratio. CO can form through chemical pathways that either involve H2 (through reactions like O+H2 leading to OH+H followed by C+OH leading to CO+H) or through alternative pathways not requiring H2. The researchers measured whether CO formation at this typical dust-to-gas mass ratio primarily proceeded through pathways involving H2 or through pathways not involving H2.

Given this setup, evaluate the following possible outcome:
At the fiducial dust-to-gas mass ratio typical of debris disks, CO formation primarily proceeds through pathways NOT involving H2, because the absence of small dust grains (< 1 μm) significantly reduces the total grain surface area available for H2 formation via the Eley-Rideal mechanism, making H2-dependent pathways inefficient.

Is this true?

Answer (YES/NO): YES